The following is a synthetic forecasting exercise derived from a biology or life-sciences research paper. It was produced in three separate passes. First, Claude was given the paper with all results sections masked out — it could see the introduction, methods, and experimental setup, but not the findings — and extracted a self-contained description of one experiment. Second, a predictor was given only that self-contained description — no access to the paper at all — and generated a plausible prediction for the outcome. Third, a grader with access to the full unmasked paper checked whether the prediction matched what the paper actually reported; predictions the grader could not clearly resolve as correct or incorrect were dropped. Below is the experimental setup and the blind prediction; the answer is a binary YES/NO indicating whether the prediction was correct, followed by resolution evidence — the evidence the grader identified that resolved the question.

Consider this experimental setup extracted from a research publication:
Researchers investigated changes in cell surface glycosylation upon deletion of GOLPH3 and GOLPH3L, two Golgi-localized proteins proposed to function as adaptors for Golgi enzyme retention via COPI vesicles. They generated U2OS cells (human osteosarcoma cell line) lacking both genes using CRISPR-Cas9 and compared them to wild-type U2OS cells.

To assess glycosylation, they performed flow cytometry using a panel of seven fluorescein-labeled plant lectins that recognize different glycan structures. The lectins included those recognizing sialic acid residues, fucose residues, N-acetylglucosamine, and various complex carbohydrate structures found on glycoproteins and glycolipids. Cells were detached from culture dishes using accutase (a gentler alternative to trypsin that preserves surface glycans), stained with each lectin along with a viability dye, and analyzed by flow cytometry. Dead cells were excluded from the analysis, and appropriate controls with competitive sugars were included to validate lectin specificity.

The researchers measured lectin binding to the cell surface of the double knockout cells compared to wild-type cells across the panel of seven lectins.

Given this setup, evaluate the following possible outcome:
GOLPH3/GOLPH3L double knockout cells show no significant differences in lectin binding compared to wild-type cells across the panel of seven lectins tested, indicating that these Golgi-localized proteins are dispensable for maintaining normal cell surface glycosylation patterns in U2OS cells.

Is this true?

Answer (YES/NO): NO